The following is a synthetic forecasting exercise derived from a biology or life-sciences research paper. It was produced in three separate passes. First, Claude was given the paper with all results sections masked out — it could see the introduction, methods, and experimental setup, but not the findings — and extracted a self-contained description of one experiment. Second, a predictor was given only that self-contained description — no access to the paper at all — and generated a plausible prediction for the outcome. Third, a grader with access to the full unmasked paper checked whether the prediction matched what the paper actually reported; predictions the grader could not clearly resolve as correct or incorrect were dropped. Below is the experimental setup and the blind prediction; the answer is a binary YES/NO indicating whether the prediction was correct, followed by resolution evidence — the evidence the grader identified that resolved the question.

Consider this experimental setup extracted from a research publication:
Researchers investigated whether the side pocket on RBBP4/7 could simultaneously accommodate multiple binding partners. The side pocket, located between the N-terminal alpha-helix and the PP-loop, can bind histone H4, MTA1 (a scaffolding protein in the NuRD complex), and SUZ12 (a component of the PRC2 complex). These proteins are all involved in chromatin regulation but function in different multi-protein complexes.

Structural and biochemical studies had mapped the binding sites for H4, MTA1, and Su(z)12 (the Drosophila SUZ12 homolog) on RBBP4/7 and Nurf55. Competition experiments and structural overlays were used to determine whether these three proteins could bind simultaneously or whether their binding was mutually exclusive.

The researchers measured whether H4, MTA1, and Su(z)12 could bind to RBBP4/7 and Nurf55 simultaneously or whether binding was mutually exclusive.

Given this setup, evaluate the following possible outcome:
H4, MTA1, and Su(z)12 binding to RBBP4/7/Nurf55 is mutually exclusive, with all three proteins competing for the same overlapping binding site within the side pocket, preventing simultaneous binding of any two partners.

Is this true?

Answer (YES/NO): YES